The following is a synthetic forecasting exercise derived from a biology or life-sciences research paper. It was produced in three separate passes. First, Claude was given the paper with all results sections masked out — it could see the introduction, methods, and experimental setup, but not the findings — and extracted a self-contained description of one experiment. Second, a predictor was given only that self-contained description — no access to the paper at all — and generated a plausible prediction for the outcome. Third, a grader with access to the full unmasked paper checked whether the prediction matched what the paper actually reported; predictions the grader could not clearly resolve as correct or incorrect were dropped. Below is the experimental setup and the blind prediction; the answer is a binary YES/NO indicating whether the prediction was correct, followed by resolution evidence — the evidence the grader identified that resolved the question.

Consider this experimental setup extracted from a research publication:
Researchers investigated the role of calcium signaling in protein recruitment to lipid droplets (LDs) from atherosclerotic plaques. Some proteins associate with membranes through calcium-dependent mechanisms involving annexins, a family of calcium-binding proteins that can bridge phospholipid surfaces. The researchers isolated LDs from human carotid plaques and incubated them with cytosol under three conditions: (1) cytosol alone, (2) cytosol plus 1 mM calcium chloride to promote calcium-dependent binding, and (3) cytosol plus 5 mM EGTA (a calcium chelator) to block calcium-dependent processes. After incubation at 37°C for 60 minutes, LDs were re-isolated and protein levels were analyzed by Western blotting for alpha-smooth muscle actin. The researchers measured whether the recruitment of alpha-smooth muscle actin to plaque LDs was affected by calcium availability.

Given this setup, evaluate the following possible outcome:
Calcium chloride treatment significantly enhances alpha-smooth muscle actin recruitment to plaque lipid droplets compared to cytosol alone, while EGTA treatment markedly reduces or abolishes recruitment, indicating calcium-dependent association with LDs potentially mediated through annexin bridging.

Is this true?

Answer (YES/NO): NO